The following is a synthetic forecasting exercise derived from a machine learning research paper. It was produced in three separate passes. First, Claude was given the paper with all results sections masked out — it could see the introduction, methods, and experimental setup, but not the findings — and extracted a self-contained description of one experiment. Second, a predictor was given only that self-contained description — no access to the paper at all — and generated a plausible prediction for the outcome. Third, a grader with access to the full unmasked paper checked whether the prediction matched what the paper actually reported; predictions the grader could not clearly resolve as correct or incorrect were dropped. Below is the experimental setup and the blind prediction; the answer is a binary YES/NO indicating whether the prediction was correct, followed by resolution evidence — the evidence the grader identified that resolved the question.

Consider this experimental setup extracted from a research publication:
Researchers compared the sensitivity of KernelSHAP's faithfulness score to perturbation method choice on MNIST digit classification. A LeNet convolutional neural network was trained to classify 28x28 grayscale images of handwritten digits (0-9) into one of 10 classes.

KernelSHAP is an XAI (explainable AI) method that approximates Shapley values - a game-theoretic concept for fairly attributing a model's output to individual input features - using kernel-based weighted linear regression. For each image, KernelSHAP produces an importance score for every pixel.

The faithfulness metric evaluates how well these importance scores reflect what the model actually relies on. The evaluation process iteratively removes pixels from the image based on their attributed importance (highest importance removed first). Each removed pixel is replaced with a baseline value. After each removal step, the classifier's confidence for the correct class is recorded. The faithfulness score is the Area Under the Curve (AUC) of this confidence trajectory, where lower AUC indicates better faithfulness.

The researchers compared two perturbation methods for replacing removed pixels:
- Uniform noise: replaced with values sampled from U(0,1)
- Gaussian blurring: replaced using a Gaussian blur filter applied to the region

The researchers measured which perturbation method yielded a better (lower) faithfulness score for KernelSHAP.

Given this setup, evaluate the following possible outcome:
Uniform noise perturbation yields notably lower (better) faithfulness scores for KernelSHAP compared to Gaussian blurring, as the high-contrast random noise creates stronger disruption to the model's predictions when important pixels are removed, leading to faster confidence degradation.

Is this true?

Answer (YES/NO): YES